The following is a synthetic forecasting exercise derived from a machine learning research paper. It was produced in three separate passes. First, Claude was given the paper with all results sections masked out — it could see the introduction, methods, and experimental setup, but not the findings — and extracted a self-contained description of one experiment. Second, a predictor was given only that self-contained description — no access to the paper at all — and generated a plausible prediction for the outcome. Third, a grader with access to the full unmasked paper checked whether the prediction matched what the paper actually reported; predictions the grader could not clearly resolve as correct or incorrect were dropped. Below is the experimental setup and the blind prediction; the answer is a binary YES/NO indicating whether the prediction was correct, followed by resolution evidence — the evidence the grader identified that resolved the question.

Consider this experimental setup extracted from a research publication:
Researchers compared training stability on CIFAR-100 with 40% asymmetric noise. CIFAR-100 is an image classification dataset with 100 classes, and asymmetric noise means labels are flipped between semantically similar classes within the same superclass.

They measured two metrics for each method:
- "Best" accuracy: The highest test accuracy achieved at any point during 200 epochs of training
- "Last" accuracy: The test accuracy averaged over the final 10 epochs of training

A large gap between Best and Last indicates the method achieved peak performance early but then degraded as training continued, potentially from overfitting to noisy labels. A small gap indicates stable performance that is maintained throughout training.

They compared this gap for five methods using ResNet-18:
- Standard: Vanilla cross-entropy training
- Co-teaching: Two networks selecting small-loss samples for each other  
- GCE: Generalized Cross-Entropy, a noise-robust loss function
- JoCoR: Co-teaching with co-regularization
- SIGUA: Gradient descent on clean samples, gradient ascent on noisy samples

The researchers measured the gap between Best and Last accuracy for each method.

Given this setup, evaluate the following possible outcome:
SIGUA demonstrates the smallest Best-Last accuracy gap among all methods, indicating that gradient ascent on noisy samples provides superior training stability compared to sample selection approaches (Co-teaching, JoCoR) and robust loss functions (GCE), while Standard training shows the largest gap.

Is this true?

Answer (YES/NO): NO